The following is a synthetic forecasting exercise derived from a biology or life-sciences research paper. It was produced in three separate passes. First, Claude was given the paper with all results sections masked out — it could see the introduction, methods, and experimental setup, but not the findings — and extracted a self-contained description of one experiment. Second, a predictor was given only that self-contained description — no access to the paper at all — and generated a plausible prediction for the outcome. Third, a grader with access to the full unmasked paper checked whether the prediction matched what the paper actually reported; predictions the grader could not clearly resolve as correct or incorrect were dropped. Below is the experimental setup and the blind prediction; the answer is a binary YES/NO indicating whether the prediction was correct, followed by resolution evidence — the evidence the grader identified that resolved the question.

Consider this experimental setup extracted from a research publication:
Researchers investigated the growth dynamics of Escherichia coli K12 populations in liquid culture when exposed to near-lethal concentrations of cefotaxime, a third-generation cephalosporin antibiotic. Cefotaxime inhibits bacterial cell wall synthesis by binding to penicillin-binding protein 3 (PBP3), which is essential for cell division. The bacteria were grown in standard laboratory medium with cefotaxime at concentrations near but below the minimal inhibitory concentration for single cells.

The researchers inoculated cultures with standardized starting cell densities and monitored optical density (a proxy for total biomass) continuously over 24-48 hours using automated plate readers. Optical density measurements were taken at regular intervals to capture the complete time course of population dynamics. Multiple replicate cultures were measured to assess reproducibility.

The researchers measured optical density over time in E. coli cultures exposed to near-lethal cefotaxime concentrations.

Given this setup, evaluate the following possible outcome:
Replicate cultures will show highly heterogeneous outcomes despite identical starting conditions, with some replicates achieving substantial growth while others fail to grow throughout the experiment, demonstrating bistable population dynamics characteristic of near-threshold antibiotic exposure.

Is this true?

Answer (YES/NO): NO